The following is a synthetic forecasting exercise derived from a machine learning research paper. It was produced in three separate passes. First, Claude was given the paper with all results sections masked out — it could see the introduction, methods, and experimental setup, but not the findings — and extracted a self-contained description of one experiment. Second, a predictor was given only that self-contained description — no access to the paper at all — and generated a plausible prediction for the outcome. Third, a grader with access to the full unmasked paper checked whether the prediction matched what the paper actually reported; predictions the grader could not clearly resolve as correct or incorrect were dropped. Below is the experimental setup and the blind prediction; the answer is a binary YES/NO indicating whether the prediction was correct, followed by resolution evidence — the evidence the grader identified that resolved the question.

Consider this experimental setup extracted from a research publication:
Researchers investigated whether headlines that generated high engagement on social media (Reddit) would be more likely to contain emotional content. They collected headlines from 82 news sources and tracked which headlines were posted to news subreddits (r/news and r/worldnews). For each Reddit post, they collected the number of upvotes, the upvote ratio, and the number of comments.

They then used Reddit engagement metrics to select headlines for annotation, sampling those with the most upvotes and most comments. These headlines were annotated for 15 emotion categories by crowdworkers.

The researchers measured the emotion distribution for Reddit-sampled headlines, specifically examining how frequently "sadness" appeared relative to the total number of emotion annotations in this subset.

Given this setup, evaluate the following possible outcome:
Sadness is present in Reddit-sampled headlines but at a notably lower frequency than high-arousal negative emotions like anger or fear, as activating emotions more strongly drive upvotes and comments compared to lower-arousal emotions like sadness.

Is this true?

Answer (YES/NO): NO